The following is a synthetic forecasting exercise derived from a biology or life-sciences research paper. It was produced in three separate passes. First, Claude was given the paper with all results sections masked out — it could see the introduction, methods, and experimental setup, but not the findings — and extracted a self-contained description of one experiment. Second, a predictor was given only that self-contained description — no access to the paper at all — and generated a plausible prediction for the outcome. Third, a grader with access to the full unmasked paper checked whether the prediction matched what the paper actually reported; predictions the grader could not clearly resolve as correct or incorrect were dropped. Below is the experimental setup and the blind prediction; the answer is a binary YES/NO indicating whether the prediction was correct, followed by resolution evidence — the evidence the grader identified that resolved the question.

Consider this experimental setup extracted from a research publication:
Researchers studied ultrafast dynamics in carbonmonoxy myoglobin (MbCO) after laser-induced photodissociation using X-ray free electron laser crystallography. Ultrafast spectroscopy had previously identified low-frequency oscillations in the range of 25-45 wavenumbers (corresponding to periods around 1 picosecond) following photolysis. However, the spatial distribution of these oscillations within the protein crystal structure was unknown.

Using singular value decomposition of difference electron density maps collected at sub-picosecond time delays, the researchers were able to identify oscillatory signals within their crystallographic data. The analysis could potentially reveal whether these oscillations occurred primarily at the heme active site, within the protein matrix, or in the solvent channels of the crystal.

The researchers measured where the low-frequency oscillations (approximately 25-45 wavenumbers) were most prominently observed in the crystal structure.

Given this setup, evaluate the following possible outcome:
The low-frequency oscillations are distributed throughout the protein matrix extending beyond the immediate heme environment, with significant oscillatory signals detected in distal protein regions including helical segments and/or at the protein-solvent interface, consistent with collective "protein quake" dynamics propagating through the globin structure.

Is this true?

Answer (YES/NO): NO